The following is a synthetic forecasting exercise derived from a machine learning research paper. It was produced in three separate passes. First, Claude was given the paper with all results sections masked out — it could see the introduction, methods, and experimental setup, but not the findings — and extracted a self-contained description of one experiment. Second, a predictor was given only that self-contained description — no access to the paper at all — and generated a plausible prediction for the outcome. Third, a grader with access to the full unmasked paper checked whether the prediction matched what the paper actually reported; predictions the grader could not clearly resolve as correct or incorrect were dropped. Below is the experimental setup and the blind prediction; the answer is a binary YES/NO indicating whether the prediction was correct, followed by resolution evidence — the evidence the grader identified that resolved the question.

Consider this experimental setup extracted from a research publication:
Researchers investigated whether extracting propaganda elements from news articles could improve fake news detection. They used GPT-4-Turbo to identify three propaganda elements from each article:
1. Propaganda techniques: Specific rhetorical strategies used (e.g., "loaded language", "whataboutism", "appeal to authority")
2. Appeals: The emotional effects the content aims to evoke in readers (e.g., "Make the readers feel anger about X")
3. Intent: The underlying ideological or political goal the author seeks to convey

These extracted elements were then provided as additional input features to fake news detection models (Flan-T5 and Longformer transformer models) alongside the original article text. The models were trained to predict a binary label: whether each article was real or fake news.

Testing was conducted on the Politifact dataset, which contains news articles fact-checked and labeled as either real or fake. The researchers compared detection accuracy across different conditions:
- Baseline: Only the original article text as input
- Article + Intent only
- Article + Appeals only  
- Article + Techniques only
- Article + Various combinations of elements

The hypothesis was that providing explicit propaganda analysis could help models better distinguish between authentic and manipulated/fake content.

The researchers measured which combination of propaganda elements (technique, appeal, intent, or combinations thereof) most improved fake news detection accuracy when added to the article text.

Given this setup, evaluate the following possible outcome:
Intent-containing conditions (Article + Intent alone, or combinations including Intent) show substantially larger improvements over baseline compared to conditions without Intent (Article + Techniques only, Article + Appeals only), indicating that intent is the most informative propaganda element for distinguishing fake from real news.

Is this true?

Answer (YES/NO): YES